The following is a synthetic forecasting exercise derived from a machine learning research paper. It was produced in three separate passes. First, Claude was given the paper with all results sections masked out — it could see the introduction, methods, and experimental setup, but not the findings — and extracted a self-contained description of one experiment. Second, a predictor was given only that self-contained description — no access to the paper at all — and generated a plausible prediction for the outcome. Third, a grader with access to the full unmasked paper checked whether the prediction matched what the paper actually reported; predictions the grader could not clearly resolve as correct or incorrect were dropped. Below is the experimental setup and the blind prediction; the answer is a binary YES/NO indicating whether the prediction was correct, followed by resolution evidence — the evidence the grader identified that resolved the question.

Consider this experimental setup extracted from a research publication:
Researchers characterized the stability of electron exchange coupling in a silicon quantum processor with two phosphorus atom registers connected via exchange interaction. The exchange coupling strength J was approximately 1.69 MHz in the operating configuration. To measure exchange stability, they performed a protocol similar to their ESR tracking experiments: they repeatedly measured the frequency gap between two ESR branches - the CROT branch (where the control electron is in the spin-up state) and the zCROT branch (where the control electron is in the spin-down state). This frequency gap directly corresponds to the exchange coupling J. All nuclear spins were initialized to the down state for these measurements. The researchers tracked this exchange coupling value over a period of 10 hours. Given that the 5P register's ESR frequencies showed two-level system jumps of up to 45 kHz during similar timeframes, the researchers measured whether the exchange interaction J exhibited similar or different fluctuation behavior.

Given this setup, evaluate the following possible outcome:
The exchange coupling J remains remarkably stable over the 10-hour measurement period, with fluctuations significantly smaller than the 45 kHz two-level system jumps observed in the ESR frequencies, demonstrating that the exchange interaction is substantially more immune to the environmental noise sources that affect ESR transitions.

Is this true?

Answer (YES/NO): YES